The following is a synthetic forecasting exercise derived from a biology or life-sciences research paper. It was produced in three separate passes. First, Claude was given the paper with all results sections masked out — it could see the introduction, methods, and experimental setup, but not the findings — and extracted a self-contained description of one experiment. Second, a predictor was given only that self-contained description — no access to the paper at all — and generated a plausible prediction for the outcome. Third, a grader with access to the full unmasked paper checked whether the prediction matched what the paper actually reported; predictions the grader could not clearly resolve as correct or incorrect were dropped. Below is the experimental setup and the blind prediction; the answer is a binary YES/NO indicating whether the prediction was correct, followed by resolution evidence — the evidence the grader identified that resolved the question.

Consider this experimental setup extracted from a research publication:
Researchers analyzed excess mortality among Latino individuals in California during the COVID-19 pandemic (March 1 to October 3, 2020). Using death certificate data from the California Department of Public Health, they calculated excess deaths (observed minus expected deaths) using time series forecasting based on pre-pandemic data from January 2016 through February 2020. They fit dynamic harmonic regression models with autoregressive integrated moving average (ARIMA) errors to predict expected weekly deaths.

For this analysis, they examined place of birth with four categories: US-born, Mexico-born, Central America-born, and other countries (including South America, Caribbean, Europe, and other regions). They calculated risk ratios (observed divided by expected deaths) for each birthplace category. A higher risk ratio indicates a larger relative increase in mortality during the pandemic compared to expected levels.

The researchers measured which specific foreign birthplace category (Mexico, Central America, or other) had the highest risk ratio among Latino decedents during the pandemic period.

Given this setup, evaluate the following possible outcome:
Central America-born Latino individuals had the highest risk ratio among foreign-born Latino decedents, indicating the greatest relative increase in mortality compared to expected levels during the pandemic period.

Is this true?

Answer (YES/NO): YES